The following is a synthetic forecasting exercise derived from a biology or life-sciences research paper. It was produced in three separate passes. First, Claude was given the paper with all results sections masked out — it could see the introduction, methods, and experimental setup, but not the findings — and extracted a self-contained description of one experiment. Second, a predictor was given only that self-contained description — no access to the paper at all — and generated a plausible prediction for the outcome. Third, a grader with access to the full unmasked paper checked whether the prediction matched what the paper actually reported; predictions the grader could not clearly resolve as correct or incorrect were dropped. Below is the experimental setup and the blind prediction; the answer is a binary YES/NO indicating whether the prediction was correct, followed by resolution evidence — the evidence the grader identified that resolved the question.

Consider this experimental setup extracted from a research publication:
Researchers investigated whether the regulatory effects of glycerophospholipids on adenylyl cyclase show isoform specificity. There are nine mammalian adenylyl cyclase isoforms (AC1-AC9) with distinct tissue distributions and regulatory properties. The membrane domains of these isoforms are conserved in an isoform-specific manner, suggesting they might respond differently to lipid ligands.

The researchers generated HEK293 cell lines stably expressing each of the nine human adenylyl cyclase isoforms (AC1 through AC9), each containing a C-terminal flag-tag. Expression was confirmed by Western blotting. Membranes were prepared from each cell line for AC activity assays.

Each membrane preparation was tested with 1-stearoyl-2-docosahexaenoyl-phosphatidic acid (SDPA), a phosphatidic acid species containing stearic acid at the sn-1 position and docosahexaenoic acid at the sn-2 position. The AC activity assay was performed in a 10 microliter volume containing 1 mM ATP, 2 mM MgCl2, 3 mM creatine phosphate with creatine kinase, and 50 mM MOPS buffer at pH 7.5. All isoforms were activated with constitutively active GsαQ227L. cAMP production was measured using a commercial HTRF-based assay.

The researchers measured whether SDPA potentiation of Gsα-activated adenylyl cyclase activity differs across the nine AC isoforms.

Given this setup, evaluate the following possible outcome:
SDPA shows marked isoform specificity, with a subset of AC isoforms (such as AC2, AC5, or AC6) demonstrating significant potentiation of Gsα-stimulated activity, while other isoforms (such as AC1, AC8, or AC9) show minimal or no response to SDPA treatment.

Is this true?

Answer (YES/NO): NO